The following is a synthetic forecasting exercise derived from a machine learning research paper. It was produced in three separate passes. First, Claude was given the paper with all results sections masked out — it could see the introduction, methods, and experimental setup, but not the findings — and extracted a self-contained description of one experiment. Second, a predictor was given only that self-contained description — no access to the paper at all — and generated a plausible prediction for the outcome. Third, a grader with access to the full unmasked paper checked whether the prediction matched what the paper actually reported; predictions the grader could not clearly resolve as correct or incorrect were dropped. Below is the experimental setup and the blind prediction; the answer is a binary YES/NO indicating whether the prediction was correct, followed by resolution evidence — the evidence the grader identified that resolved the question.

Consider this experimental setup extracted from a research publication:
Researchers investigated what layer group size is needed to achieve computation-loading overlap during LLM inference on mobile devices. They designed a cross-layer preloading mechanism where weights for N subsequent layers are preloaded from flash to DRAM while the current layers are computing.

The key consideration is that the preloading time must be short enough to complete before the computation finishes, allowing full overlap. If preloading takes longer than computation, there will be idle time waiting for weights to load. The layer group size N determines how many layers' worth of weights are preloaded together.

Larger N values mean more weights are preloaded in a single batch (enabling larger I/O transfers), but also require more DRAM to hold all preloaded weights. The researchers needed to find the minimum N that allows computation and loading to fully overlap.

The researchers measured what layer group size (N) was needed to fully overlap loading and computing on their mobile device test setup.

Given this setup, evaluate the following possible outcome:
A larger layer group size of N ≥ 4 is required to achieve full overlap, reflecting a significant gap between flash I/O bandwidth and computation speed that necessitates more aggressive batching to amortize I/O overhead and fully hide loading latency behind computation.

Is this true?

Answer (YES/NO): YES